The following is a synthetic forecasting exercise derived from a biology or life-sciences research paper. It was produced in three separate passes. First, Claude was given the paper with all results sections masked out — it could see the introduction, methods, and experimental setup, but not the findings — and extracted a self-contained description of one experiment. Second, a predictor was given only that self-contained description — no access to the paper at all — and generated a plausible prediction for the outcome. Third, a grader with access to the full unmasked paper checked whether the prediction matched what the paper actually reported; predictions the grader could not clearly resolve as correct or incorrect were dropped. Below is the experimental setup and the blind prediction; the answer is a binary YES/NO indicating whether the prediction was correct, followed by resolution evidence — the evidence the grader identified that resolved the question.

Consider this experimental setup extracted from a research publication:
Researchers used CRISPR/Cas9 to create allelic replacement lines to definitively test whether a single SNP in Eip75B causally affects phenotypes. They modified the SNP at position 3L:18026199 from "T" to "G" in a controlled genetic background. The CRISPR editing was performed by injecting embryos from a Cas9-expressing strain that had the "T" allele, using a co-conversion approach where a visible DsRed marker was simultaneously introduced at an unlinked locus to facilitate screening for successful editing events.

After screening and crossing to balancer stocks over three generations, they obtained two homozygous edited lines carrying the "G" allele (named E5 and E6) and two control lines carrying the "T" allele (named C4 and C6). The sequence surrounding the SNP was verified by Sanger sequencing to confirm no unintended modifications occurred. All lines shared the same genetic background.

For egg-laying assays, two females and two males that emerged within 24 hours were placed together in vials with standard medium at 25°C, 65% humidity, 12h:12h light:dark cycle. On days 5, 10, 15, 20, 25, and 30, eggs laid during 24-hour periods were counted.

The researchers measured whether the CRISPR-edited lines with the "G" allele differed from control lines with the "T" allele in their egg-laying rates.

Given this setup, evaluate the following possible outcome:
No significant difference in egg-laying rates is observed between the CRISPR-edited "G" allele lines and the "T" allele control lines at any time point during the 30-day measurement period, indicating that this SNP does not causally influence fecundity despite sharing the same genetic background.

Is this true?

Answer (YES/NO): NO